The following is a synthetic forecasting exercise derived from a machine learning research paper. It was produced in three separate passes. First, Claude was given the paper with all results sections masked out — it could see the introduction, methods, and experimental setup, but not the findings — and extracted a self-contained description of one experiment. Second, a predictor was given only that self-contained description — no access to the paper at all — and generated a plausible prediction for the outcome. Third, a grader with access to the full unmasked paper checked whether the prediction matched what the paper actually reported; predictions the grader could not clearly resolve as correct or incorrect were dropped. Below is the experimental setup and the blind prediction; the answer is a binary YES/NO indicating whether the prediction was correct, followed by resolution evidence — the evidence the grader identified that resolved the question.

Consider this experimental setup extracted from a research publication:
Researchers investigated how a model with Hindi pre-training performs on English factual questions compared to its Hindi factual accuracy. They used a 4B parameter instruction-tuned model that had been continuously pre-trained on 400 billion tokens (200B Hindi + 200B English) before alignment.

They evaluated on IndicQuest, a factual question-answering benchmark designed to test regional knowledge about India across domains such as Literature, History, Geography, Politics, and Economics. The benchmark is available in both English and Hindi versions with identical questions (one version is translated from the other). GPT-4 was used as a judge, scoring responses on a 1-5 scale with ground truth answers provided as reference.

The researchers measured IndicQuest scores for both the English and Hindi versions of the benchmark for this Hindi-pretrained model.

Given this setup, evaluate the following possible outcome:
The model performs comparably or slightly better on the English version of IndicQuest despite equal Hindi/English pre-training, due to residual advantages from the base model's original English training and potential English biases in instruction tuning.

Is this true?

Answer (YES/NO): NO